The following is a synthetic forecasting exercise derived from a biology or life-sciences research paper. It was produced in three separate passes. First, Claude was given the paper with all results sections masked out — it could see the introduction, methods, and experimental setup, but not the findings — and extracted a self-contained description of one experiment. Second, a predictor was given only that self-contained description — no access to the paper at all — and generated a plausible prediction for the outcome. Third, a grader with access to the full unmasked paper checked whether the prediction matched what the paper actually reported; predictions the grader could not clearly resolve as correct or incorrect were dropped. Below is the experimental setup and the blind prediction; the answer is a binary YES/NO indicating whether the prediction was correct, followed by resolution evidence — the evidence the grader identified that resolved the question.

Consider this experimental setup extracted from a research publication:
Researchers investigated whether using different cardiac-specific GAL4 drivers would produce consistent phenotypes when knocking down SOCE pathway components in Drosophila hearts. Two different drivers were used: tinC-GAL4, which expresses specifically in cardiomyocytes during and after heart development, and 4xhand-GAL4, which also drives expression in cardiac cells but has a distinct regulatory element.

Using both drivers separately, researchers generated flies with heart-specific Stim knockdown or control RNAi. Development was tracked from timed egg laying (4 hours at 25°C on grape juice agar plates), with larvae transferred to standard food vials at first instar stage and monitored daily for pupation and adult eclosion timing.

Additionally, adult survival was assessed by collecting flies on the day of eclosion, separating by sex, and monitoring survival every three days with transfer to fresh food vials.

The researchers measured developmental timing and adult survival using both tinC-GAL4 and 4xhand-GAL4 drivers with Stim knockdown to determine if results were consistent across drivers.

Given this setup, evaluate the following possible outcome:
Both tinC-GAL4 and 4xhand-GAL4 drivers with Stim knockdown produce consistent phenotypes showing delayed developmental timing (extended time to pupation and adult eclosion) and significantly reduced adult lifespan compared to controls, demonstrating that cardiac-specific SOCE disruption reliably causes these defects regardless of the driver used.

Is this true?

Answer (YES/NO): NO